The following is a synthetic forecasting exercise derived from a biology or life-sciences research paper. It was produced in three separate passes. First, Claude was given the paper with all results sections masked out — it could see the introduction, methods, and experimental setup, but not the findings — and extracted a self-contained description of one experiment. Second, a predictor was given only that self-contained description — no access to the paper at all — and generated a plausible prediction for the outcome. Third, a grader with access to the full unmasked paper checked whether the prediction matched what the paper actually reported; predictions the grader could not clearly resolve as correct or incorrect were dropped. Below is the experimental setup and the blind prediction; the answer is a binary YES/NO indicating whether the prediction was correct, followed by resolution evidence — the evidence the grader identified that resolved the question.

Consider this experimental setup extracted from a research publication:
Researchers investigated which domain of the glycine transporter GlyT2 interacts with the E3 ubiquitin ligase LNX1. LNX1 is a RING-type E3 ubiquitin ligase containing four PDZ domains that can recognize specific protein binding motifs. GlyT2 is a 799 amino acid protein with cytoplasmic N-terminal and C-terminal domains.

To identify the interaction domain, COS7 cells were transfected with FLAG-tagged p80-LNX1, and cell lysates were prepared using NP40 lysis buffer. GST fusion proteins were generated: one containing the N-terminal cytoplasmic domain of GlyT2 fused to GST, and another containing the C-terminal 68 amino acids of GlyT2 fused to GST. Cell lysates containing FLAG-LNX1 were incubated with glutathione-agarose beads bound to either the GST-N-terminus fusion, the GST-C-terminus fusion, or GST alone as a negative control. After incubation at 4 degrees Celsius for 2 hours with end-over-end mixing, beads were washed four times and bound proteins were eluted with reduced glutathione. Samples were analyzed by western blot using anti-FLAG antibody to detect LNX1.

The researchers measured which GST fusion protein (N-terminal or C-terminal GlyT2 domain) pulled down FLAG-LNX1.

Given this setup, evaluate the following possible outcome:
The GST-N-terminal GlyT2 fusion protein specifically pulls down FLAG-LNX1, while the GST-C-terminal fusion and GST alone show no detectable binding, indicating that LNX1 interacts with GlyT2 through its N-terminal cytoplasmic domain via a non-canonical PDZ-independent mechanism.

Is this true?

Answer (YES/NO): NO